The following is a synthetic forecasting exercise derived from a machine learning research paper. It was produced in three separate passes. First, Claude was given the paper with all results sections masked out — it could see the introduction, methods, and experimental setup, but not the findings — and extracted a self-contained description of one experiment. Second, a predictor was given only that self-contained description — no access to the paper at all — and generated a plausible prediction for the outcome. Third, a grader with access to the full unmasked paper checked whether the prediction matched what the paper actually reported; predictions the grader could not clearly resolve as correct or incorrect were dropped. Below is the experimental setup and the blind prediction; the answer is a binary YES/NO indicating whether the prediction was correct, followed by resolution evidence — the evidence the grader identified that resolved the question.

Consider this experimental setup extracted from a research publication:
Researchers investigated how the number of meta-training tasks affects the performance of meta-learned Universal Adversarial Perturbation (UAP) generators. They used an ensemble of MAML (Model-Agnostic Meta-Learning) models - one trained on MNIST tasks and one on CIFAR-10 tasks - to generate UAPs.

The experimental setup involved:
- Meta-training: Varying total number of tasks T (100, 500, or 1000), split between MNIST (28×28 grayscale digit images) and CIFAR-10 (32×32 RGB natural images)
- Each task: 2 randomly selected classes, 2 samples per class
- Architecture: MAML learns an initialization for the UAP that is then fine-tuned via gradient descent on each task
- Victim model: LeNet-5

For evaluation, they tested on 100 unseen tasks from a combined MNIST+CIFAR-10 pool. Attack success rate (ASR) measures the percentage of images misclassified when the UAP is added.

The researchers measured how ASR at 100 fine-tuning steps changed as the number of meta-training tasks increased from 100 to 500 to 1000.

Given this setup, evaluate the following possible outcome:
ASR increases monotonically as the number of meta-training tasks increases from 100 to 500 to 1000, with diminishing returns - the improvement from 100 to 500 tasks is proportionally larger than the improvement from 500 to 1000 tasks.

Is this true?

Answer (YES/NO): YES